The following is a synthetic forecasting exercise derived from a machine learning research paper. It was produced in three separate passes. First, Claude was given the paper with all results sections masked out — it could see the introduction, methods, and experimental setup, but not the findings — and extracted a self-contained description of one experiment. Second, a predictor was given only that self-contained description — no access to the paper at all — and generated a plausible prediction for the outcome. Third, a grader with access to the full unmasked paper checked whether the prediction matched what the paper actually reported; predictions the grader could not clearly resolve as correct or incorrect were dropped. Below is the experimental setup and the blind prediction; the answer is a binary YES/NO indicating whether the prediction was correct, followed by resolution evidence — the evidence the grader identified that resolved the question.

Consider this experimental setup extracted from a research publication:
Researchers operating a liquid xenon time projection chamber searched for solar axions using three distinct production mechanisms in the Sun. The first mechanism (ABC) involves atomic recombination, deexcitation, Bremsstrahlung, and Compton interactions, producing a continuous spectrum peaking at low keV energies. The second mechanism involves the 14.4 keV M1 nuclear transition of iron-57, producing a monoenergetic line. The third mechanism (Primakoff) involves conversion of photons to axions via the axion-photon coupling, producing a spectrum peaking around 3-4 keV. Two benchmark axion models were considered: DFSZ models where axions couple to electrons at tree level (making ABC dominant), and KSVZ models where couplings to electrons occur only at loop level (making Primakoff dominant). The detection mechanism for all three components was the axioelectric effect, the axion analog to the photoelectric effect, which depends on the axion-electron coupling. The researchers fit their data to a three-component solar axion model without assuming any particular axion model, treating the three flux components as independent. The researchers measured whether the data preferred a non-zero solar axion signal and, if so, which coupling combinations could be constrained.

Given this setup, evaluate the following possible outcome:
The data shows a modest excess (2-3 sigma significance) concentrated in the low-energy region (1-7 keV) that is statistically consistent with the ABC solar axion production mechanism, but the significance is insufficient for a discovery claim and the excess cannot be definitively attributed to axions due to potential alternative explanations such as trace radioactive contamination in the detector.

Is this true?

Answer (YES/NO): NO